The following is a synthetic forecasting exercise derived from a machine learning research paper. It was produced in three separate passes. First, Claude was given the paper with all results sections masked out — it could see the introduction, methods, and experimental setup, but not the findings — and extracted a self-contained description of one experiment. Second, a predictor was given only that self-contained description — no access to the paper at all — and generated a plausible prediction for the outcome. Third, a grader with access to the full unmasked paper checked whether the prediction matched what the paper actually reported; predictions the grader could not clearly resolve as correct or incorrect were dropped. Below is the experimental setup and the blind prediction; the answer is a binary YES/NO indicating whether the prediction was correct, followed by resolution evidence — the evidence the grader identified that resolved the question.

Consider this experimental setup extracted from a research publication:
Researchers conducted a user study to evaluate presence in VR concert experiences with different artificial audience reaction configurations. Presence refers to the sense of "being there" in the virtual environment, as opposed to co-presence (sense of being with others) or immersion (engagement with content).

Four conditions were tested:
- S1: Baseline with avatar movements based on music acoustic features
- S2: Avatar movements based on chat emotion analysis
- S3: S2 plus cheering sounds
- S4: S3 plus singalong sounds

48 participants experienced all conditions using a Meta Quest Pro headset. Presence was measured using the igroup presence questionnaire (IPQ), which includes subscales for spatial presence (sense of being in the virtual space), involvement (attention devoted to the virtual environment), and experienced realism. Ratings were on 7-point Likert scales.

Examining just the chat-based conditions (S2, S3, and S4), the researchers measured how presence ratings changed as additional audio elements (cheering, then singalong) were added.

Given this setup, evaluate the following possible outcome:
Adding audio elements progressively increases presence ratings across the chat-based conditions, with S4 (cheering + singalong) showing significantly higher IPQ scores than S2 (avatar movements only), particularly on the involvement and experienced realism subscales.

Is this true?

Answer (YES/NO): NO